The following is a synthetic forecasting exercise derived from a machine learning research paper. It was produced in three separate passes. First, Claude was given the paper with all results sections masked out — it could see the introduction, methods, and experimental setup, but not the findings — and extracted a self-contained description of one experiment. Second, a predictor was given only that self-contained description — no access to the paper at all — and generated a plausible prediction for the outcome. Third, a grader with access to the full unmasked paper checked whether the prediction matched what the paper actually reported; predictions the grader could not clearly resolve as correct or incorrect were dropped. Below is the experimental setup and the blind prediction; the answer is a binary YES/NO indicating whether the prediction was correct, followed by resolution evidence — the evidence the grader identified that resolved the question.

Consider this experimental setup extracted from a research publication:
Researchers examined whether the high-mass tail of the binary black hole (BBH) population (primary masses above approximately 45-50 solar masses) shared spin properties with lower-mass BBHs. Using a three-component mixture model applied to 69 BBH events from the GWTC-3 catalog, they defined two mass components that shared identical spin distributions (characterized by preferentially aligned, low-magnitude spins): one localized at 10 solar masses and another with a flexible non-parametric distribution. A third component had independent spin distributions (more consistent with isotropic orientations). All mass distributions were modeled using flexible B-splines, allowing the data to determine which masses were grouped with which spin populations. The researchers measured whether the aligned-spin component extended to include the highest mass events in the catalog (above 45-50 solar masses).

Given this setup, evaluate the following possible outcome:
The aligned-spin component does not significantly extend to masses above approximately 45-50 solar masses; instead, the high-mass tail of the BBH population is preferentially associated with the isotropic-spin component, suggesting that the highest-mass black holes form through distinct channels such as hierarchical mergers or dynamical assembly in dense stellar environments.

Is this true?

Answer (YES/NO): NO